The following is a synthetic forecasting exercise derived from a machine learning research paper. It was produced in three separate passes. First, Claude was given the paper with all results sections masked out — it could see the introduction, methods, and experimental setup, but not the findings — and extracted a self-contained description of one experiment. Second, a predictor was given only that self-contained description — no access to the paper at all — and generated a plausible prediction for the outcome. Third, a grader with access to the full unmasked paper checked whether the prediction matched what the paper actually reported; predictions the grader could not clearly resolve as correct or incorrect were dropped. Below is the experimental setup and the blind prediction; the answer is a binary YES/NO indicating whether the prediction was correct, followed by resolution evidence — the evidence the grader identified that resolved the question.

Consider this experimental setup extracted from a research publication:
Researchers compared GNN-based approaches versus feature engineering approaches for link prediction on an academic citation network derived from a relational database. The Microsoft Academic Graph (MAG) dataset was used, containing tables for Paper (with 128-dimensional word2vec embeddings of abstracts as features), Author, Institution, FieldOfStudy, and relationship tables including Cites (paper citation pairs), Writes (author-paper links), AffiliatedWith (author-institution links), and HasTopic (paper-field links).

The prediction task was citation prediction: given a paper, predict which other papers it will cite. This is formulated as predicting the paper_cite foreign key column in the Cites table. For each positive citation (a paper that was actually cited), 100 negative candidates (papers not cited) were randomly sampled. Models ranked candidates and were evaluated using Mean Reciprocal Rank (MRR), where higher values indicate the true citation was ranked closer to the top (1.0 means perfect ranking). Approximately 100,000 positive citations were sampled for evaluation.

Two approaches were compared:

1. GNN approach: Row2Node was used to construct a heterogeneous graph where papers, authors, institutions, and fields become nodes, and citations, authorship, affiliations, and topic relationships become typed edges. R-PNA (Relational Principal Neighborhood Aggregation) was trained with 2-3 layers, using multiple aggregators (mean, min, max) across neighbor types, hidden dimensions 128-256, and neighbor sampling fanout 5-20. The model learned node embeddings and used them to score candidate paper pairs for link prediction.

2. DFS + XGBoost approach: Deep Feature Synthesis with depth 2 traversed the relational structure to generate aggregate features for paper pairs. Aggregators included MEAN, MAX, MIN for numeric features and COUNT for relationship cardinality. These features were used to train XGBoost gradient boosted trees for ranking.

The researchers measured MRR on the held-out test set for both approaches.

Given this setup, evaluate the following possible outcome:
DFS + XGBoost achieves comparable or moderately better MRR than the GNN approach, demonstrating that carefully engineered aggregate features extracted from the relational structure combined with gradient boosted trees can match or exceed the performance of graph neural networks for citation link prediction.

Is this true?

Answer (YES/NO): NO